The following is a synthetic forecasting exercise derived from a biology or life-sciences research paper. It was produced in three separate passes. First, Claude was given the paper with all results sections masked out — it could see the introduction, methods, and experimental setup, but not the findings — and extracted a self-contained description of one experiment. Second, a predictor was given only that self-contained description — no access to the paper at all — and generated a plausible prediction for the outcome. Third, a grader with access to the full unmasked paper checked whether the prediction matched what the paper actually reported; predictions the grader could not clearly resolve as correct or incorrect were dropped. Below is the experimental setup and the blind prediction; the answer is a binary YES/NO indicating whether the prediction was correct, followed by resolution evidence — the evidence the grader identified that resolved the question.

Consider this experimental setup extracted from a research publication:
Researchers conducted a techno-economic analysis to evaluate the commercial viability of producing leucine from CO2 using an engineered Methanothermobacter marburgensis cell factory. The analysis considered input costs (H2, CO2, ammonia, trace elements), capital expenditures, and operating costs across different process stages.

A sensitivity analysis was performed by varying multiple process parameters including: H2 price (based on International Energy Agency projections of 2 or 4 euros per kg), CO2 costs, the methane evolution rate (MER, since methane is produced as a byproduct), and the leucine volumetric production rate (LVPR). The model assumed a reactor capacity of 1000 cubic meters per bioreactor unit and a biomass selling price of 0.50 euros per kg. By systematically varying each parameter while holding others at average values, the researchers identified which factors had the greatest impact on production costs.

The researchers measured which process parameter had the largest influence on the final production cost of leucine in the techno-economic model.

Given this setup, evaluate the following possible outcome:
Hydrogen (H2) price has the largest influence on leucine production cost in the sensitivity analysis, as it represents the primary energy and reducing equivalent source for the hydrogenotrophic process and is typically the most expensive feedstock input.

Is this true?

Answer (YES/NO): NO